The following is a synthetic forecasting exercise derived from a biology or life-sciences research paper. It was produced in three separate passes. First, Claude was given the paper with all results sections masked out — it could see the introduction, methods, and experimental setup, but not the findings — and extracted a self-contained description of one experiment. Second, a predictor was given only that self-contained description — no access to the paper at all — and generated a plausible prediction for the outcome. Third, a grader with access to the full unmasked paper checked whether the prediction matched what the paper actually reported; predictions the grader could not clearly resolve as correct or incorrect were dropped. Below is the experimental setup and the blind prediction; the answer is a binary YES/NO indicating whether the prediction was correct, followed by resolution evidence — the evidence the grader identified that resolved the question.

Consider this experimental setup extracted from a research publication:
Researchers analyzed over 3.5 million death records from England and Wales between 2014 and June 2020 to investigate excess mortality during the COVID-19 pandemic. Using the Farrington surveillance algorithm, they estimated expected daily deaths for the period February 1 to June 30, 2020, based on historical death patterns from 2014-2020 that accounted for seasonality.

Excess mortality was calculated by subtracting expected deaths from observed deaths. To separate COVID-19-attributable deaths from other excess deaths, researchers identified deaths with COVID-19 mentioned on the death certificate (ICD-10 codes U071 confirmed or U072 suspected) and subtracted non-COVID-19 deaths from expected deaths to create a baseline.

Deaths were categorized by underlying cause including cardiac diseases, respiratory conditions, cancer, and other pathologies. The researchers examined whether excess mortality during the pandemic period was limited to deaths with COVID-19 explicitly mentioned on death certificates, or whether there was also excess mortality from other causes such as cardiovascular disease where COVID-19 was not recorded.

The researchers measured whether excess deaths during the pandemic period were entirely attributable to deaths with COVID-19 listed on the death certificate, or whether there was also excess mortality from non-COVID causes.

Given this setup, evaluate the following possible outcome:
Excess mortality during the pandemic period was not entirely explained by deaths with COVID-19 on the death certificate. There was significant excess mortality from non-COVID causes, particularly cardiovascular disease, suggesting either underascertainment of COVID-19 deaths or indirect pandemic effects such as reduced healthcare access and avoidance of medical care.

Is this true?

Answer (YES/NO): YES